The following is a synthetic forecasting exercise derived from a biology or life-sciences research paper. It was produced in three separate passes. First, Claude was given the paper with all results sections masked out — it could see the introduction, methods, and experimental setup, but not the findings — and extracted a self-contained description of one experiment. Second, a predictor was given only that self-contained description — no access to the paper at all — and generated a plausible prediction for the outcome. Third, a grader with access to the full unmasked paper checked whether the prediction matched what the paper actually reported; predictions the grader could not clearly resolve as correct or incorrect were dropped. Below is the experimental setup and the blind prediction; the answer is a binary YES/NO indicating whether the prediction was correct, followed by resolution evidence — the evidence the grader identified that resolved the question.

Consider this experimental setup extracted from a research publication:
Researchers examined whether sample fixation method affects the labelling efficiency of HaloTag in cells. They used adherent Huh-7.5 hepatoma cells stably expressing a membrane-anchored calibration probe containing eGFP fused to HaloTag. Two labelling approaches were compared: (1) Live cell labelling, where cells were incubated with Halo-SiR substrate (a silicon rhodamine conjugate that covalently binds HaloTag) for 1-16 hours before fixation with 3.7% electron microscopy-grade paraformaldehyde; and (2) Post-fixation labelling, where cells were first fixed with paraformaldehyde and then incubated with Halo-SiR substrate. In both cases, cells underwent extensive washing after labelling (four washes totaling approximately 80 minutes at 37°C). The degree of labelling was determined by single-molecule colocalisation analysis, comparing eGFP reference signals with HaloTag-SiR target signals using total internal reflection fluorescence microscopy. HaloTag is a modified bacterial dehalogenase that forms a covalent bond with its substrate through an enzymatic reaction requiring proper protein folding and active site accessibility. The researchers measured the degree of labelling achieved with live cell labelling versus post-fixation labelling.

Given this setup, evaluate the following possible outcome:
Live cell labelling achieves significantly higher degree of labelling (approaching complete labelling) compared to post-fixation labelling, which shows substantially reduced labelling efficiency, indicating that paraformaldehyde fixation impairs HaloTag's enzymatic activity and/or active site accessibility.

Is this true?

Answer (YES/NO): NO